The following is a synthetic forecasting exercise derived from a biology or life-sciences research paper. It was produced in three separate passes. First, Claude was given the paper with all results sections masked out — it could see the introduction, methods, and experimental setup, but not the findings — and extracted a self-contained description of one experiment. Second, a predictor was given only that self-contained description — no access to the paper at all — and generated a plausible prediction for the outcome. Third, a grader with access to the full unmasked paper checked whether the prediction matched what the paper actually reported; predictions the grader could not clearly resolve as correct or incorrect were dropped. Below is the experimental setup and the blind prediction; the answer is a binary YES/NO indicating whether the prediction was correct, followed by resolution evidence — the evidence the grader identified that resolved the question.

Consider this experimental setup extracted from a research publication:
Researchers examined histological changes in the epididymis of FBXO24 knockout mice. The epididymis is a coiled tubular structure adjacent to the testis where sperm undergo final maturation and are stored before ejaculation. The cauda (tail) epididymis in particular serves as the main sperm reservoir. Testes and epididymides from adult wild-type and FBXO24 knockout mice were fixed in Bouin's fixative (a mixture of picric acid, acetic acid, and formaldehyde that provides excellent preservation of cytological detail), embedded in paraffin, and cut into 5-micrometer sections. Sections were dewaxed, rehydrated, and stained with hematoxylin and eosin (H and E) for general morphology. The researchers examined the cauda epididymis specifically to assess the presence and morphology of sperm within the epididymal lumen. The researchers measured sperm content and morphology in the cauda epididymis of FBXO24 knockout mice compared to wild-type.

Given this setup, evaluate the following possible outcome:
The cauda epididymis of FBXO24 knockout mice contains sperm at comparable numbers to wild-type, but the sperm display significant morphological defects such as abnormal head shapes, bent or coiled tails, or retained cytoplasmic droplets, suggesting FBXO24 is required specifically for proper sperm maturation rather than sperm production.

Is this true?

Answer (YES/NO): NO